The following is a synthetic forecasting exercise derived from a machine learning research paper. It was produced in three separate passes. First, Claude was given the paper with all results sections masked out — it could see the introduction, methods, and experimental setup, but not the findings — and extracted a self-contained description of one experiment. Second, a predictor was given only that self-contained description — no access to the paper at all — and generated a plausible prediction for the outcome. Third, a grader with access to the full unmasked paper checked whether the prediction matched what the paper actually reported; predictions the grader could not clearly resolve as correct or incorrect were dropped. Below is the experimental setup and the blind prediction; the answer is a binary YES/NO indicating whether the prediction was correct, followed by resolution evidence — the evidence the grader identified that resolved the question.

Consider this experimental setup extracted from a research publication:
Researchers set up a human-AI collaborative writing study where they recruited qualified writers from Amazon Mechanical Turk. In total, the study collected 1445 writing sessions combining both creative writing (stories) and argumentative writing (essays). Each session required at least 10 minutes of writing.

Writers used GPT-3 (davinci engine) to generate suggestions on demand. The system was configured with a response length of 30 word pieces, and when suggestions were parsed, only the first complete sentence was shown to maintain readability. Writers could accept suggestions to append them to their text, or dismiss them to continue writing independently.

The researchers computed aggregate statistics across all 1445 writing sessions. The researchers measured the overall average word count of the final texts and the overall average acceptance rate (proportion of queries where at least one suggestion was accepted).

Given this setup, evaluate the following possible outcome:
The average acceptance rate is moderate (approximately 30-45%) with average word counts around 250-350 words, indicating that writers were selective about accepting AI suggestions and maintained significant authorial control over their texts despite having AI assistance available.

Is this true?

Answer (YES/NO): NO